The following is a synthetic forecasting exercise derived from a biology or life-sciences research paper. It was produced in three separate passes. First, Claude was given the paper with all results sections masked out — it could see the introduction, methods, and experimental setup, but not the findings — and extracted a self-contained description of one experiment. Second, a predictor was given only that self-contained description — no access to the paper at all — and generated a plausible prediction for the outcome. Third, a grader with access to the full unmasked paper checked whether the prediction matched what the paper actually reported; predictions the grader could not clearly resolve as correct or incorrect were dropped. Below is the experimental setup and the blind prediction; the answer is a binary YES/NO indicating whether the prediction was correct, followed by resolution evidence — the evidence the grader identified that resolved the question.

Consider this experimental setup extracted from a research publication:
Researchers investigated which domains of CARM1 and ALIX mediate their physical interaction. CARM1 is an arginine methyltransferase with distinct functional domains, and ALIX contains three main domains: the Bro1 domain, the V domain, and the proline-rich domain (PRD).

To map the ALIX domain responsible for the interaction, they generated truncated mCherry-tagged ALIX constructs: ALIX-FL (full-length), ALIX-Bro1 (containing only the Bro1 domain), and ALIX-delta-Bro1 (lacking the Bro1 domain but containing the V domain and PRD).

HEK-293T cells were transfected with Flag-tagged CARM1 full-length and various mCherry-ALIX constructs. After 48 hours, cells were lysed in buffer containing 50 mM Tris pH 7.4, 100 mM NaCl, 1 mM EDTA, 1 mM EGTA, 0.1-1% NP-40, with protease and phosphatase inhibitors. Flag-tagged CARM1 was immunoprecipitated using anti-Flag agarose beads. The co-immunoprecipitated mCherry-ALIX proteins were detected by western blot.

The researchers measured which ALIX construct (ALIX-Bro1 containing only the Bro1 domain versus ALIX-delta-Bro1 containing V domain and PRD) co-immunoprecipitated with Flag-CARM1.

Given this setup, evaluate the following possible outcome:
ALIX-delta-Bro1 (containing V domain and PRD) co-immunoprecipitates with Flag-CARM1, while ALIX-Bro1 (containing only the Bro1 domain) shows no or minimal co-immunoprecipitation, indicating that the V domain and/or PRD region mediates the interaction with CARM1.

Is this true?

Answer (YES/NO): YES